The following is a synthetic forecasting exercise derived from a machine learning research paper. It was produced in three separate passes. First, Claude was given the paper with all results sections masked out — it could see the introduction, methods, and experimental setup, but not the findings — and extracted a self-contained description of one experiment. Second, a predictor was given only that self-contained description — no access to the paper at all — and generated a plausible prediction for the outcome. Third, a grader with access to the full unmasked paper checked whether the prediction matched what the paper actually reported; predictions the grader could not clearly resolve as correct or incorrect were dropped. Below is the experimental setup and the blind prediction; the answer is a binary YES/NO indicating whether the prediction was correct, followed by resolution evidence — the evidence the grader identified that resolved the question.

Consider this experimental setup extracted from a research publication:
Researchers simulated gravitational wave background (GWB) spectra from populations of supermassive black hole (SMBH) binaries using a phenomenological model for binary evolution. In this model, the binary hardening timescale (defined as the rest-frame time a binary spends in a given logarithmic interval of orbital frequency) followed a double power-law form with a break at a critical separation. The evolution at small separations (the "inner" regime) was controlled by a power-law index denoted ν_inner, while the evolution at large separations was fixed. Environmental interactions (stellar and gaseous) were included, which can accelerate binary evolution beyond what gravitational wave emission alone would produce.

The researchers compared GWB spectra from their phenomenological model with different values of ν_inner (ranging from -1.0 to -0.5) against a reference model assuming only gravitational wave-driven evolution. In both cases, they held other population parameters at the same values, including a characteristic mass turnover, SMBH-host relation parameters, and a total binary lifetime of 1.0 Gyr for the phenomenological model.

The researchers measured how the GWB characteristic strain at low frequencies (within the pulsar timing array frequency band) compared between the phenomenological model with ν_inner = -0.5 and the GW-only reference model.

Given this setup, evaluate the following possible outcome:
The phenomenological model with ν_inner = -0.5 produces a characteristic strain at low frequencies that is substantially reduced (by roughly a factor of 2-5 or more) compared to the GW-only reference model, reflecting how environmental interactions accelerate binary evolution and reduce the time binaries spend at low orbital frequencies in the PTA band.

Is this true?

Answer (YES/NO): NO